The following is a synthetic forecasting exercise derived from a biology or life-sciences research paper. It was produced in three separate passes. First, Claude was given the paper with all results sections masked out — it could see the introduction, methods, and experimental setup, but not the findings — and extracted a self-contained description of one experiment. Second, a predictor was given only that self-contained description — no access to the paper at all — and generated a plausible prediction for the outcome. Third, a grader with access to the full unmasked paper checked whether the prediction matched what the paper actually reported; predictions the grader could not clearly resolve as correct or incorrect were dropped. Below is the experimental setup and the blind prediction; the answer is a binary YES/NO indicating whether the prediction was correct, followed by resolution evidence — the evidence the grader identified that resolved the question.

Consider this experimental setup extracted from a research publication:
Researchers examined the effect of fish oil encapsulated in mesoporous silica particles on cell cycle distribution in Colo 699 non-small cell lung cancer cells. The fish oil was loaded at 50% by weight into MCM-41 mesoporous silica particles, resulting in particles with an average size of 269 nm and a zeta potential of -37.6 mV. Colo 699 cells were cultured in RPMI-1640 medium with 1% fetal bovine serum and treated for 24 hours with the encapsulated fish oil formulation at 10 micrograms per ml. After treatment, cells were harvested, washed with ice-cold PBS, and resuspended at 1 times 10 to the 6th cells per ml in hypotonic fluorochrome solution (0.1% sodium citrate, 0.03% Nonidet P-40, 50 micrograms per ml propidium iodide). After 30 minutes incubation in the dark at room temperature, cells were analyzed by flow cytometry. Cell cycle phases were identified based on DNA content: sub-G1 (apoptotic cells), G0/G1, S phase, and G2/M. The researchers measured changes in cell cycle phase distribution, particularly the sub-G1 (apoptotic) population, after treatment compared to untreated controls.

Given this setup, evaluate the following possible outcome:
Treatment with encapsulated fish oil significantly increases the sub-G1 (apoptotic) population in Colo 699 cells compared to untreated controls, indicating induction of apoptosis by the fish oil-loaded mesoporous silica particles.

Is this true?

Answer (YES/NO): YES